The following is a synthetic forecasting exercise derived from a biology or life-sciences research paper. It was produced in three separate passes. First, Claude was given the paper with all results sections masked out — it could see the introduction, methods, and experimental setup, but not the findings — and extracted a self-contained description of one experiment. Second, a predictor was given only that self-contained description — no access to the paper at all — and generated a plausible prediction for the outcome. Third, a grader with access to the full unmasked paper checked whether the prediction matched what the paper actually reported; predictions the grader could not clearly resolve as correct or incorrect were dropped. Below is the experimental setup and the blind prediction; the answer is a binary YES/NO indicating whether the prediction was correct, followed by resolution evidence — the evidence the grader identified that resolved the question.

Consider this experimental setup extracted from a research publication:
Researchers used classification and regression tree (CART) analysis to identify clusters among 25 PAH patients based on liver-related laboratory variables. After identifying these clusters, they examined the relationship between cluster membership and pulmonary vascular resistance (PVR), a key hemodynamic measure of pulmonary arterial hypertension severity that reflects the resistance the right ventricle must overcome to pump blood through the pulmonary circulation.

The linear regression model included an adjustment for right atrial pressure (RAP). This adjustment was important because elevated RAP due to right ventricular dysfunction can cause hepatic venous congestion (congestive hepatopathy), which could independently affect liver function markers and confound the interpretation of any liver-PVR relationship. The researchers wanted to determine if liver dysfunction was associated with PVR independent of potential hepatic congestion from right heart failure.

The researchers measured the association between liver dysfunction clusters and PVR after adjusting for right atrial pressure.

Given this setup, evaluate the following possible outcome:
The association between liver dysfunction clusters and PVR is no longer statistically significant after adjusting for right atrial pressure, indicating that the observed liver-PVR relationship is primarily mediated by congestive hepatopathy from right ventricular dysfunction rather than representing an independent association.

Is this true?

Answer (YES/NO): NO